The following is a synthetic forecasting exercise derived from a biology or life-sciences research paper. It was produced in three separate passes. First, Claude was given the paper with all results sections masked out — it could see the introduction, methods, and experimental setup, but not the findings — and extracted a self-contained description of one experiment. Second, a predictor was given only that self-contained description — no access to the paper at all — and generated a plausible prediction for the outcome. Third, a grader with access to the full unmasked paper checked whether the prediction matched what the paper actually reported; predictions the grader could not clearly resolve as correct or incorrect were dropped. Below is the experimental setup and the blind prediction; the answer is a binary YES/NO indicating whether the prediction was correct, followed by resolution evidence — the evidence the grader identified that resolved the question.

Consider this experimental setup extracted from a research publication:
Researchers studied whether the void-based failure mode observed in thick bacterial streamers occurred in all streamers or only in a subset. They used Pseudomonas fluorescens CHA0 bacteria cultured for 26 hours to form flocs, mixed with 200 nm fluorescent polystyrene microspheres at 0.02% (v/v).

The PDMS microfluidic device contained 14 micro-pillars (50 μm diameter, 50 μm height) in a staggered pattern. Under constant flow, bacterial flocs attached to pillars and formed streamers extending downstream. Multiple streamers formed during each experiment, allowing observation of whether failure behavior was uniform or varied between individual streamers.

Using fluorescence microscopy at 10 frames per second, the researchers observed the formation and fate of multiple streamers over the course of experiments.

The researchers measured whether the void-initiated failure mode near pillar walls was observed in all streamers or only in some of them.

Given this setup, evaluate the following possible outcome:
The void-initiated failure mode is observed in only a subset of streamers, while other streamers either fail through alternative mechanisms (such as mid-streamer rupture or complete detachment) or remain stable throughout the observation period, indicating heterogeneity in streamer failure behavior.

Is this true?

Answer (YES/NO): YES